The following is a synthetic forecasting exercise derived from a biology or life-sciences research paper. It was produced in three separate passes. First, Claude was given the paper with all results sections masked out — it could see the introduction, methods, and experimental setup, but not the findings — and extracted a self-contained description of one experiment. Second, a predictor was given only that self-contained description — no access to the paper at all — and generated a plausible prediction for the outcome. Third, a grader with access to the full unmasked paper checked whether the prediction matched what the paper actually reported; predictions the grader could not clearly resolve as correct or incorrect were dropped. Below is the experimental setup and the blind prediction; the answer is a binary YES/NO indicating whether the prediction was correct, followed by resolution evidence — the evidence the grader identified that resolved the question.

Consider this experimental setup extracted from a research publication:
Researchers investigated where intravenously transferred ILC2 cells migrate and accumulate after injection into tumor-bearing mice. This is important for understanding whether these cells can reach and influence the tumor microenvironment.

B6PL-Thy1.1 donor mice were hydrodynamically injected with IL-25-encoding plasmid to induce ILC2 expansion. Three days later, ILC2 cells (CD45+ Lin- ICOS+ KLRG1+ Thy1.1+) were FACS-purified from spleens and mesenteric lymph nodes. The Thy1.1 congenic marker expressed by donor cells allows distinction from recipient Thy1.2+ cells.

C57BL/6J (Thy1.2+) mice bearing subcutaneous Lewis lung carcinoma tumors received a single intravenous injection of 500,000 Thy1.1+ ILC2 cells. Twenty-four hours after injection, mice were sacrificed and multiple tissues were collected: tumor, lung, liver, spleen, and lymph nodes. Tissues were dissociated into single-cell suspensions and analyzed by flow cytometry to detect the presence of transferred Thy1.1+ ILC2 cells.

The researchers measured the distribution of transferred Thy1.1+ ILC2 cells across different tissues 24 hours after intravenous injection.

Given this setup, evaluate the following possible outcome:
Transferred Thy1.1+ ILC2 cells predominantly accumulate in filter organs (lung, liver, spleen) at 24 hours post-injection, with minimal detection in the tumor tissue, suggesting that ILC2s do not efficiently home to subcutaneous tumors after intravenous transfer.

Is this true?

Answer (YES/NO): NO